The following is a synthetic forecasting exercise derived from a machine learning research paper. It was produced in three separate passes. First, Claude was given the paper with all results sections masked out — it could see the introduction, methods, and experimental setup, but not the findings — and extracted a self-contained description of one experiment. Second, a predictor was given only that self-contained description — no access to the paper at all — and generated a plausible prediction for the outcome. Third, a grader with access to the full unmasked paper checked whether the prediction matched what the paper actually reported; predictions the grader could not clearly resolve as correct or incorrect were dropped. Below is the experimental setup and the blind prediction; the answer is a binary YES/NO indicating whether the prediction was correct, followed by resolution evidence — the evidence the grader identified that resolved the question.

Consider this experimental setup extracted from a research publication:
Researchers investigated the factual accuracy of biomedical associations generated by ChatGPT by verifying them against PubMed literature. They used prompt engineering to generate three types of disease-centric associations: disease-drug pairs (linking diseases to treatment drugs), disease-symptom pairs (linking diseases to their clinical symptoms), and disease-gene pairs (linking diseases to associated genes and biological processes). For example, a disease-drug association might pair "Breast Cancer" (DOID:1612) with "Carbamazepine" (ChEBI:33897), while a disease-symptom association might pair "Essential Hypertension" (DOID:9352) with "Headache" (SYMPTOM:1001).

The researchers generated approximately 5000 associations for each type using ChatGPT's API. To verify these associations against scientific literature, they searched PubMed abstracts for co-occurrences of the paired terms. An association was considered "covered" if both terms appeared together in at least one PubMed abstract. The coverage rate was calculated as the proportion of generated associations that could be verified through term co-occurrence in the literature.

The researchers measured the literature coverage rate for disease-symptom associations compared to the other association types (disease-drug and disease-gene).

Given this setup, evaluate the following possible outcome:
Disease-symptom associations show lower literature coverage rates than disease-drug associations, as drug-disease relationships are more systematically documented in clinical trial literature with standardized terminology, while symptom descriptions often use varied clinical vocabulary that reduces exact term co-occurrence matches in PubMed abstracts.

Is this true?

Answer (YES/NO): YES